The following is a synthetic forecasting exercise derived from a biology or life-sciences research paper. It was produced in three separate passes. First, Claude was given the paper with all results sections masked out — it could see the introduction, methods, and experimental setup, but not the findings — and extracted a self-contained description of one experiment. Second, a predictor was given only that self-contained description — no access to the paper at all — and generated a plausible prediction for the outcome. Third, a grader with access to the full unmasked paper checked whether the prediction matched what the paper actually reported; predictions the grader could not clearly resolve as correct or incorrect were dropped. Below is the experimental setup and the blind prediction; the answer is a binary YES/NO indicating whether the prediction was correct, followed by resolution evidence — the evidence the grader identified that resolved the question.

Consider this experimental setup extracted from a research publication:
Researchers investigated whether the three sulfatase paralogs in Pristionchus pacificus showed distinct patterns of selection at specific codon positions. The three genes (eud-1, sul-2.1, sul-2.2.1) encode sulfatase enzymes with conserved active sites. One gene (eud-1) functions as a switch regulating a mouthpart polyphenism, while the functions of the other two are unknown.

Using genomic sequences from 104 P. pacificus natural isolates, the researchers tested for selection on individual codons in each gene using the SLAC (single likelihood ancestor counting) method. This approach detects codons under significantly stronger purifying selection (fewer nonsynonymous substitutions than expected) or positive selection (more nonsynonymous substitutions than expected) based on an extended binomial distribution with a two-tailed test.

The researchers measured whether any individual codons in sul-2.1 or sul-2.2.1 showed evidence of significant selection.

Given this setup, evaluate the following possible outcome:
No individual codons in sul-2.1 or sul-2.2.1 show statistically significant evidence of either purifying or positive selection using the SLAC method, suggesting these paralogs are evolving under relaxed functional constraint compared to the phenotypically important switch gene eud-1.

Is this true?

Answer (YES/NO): NO